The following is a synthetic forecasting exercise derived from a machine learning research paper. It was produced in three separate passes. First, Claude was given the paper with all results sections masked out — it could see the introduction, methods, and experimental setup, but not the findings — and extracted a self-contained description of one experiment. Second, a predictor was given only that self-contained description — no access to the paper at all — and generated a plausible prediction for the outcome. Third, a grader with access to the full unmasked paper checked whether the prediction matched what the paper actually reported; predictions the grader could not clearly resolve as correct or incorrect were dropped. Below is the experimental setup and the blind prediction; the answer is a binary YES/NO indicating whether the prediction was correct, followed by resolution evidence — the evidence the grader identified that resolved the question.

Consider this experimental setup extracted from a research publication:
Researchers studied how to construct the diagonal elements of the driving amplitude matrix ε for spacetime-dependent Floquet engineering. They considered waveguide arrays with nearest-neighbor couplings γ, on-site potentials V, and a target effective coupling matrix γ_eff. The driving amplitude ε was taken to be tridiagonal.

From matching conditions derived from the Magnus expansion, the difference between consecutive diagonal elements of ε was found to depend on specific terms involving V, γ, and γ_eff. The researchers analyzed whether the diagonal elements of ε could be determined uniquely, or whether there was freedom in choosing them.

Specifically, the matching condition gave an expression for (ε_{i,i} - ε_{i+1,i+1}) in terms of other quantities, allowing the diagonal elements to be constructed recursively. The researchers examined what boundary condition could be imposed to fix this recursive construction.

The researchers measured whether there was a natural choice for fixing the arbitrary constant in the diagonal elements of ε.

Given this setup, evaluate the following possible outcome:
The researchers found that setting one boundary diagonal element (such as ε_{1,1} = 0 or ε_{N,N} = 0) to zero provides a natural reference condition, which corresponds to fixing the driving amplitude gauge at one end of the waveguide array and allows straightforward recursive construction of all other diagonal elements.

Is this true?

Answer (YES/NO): YES